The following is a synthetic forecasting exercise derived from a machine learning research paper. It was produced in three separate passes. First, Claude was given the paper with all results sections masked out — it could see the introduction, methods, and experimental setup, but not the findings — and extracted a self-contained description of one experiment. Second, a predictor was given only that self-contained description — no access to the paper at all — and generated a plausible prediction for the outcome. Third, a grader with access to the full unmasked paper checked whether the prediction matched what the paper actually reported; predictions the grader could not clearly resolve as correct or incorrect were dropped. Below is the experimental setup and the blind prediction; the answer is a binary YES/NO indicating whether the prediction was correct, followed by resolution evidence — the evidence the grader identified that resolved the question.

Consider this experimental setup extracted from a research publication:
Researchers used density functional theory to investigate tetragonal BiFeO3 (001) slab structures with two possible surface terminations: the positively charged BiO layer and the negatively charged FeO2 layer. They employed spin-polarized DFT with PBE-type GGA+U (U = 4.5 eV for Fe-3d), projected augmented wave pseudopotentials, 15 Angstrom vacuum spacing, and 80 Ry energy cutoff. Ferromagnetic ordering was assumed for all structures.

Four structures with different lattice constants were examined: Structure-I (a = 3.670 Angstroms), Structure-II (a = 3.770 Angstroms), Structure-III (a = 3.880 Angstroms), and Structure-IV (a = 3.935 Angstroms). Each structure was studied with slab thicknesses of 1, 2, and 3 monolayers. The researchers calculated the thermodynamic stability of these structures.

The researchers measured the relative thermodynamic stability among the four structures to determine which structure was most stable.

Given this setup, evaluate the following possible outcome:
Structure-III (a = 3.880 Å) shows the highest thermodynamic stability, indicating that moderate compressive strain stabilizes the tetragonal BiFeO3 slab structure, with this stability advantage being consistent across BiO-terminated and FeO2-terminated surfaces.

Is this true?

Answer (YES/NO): NO